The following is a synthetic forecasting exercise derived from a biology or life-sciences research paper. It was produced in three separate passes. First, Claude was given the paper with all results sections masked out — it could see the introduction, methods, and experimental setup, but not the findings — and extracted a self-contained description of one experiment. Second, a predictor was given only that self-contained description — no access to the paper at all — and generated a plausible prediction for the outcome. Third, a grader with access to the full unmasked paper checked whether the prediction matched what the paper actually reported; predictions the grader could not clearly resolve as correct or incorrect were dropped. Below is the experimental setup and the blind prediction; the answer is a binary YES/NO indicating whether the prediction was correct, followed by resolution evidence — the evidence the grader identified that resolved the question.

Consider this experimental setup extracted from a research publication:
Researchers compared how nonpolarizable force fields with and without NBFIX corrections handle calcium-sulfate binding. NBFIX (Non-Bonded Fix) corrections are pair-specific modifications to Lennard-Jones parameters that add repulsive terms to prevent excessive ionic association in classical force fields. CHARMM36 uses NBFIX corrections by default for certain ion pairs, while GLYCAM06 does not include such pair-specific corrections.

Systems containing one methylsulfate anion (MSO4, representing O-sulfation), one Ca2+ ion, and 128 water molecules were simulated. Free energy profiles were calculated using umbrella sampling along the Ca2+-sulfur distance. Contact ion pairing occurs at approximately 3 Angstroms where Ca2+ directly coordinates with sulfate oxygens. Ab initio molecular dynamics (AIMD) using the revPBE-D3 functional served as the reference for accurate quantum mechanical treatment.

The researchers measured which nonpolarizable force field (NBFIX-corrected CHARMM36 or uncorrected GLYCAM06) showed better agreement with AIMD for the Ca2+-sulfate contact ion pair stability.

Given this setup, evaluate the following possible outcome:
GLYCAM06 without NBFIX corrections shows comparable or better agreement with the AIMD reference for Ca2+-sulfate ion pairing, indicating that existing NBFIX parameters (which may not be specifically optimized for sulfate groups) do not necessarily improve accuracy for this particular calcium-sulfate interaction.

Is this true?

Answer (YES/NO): NO